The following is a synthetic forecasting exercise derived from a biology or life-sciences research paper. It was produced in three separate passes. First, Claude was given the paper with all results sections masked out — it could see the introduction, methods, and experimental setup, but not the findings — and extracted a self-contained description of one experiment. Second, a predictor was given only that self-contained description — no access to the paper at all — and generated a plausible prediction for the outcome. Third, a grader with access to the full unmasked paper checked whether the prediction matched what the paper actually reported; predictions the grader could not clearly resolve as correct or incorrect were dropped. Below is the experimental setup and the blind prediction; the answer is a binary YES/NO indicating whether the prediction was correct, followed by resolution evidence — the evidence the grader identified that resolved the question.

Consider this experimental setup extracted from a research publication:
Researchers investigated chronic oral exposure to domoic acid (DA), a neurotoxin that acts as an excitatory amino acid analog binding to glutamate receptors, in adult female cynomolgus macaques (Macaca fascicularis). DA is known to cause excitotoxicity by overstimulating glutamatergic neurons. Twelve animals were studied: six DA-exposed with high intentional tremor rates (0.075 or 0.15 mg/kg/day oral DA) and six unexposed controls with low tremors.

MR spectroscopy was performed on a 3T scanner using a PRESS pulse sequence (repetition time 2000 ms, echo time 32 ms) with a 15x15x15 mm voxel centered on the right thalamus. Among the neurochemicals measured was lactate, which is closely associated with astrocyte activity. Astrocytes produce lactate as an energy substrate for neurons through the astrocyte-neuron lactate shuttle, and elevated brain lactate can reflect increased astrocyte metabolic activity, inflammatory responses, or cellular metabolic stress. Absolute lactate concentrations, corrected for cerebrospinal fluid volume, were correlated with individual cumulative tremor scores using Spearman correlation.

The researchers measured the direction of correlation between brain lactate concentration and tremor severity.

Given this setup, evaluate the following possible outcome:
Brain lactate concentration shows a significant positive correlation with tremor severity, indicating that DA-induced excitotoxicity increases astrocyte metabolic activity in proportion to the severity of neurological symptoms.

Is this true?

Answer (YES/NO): YES